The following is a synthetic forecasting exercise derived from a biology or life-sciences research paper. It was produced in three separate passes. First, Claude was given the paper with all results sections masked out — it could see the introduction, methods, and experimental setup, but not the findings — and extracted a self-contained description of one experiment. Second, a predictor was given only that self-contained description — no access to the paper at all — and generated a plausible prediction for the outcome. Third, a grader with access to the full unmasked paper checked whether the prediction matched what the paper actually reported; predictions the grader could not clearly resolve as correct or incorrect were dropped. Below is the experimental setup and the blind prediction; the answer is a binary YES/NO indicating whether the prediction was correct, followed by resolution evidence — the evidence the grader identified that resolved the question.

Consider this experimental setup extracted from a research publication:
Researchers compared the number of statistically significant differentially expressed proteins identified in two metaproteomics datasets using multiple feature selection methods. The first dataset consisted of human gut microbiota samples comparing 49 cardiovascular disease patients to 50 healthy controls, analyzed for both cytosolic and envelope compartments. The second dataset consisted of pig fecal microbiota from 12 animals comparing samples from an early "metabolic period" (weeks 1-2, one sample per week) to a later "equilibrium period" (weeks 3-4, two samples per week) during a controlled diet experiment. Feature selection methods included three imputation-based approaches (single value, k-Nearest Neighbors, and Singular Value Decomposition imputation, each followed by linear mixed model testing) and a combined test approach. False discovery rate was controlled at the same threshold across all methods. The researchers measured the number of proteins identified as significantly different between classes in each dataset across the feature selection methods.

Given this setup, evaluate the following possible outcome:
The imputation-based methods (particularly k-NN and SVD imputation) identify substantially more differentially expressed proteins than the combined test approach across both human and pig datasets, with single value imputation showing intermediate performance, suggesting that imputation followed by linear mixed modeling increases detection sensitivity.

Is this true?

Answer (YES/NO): NO